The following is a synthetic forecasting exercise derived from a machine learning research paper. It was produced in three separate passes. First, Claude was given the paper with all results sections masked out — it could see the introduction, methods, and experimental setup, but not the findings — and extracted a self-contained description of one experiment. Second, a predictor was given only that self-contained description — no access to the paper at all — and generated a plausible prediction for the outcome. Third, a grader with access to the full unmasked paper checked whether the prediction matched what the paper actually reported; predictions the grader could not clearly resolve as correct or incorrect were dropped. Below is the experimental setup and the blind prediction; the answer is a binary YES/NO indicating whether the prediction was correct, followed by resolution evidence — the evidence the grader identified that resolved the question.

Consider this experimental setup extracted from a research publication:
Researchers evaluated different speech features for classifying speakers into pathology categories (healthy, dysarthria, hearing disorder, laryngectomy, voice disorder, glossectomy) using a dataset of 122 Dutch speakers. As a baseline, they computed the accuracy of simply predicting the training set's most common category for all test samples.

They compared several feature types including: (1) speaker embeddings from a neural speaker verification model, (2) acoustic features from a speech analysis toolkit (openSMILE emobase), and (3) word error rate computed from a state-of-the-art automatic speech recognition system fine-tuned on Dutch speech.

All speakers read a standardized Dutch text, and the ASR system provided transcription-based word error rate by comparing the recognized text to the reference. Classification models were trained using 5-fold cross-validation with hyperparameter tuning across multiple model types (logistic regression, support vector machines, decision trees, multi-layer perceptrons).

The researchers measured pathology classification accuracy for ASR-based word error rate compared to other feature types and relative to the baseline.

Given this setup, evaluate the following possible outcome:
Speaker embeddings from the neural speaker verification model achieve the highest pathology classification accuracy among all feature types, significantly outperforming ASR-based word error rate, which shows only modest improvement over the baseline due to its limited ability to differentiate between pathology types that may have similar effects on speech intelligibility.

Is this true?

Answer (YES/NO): YES